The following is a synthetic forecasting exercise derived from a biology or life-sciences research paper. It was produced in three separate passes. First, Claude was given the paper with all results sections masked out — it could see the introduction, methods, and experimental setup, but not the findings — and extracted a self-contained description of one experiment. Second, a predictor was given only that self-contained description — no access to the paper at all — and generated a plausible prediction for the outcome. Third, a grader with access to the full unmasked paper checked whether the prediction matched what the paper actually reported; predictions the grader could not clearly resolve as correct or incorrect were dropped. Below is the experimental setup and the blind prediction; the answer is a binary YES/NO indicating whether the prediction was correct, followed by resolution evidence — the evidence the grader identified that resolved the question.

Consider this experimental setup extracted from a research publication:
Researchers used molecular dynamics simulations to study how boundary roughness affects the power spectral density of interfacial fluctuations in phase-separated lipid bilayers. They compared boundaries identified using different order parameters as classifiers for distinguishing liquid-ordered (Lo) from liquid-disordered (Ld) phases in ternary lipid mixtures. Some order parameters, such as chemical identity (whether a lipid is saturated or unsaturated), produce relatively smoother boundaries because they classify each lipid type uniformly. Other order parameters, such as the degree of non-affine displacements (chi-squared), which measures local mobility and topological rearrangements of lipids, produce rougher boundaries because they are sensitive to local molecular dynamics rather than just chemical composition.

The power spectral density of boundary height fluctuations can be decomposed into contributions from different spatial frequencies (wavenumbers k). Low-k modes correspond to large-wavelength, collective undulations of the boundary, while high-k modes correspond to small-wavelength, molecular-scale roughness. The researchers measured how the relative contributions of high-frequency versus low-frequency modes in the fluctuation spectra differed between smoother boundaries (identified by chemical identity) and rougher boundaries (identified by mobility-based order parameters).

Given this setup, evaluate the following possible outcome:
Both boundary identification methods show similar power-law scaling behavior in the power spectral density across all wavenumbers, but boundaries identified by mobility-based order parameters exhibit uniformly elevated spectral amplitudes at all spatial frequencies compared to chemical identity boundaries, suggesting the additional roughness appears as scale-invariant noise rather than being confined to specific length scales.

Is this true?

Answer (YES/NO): NO